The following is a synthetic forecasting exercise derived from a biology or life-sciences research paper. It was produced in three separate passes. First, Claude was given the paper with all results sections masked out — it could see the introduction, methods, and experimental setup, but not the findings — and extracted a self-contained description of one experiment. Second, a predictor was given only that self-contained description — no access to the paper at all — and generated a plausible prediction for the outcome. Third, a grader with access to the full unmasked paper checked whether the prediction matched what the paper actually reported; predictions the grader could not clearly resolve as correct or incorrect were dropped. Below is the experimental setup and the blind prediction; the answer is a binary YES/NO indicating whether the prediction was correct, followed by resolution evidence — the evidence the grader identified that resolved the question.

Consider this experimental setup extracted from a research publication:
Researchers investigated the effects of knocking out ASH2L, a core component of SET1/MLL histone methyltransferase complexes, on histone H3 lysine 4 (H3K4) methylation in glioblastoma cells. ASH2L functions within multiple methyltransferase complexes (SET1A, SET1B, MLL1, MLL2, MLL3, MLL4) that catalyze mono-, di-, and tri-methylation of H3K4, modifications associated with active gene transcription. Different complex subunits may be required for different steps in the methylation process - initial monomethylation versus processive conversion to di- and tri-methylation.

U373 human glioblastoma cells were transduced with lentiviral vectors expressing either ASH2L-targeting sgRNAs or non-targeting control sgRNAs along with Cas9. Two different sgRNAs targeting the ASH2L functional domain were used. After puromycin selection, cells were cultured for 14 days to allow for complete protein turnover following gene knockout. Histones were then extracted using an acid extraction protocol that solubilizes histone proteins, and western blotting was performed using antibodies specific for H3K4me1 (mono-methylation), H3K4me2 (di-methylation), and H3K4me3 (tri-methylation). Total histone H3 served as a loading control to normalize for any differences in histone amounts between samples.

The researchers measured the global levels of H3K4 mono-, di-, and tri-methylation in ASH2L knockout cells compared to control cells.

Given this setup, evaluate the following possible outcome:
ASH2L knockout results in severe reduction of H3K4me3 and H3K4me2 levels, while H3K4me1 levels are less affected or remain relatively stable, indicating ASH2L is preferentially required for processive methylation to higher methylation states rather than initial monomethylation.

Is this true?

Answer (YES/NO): NO